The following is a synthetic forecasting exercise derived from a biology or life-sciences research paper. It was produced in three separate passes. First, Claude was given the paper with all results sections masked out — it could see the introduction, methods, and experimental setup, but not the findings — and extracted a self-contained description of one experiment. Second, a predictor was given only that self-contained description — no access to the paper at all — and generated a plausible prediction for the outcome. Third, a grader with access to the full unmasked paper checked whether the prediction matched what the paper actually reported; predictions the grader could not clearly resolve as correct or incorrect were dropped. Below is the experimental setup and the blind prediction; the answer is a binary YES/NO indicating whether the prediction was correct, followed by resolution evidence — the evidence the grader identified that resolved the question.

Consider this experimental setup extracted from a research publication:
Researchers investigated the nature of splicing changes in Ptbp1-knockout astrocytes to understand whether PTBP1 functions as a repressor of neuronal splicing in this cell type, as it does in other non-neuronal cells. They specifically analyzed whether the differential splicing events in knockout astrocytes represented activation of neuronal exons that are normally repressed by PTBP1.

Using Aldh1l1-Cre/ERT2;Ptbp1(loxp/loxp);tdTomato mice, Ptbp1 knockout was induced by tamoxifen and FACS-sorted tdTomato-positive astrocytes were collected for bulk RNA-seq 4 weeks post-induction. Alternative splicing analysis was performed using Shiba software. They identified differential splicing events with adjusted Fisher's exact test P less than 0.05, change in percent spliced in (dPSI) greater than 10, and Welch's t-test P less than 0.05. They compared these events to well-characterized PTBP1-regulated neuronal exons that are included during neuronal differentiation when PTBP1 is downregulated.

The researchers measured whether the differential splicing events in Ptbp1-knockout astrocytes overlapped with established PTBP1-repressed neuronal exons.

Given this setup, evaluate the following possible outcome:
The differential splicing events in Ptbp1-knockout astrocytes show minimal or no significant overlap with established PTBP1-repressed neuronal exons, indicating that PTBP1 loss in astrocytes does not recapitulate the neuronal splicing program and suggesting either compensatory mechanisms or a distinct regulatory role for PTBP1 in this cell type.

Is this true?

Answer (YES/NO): YES